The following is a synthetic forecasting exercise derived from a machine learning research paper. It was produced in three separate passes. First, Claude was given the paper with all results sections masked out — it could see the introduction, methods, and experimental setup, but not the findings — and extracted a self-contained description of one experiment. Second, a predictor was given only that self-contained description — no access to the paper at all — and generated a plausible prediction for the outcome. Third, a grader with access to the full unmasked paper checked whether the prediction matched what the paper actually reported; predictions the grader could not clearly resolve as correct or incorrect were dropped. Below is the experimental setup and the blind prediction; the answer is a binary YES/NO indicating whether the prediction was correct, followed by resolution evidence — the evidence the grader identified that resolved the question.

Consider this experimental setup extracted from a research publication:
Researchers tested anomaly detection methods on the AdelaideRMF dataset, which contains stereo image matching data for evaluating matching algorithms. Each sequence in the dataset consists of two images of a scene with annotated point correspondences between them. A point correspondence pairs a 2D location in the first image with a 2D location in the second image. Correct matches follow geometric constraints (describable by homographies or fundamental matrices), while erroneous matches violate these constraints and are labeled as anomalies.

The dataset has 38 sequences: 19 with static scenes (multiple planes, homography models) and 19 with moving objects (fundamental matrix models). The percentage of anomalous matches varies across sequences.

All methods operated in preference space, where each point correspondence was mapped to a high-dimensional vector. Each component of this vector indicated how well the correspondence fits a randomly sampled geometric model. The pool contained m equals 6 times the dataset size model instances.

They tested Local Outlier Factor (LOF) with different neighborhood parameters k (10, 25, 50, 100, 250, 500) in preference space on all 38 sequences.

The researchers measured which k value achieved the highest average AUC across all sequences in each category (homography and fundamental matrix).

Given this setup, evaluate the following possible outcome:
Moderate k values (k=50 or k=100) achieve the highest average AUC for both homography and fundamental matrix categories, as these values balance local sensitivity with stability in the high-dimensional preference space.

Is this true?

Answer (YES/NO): NO